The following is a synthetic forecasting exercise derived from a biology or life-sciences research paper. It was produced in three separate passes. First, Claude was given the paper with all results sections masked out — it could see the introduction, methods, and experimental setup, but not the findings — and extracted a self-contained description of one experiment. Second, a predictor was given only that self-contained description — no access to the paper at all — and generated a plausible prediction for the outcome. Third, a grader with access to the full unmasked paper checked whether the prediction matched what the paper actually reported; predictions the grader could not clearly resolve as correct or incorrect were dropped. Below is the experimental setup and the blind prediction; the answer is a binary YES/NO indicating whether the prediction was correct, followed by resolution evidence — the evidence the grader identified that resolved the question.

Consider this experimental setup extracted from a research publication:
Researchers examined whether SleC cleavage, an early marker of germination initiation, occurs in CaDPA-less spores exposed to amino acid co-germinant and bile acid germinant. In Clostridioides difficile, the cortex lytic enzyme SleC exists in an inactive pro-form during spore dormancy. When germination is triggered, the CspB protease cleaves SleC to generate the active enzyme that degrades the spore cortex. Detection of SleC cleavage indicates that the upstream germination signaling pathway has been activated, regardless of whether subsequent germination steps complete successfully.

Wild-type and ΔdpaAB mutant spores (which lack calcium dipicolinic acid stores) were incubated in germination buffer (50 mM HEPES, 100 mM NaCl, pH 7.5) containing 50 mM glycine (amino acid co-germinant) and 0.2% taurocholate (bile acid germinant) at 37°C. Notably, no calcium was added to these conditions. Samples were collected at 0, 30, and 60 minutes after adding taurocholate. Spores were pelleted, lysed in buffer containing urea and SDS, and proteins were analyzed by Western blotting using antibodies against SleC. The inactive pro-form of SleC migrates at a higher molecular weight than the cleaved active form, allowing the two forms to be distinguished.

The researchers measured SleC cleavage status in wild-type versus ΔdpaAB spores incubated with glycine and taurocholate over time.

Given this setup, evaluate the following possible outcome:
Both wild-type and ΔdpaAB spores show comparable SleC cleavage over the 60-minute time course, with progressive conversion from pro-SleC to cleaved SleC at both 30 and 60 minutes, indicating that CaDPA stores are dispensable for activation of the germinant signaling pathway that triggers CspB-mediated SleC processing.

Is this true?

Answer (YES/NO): YES